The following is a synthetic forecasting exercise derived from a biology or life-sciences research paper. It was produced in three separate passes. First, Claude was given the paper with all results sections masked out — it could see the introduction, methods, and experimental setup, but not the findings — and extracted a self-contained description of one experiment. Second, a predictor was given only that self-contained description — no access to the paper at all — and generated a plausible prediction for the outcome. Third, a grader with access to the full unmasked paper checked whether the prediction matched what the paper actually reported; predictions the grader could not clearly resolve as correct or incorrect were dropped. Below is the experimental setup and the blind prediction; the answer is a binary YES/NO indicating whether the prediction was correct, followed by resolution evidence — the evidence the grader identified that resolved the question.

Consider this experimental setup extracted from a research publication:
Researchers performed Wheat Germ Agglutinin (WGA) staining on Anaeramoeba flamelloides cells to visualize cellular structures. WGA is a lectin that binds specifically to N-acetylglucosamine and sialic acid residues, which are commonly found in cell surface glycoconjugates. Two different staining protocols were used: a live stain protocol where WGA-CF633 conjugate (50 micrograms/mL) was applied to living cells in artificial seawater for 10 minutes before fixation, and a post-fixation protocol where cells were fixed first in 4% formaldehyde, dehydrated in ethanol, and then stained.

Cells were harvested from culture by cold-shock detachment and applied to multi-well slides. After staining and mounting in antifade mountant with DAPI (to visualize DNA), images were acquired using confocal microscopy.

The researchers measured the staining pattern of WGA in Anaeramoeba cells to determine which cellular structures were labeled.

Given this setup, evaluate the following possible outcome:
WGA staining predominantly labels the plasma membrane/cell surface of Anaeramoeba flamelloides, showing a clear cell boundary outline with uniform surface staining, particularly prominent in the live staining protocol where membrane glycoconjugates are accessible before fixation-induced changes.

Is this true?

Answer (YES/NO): NO